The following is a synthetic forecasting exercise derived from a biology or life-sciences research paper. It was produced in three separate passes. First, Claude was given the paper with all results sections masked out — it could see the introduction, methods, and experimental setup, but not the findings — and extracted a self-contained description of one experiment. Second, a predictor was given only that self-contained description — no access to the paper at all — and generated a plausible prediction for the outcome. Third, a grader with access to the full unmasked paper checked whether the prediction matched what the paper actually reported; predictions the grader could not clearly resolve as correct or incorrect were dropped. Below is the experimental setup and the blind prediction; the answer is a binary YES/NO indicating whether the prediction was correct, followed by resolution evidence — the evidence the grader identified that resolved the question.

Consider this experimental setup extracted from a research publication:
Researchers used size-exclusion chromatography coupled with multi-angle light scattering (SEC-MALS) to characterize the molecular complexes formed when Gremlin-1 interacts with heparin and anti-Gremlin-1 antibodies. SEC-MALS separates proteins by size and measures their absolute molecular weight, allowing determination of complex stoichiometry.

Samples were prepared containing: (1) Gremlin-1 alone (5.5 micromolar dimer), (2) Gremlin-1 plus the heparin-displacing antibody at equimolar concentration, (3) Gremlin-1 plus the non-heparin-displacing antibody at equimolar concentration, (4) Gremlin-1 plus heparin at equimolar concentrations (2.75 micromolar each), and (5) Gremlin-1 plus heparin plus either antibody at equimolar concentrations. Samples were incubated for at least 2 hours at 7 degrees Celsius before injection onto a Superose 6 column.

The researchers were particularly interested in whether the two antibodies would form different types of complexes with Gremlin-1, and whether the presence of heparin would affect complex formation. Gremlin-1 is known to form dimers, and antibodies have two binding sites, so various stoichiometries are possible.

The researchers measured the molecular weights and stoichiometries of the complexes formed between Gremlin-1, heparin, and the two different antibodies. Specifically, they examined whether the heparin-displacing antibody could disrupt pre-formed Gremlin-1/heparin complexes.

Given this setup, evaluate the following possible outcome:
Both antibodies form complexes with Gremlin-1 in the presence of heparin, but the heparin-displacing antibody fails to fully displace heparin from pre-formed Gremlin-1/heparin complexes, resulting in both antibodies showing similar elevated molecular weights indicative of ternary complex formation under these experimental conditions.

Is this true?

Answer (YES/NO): NO